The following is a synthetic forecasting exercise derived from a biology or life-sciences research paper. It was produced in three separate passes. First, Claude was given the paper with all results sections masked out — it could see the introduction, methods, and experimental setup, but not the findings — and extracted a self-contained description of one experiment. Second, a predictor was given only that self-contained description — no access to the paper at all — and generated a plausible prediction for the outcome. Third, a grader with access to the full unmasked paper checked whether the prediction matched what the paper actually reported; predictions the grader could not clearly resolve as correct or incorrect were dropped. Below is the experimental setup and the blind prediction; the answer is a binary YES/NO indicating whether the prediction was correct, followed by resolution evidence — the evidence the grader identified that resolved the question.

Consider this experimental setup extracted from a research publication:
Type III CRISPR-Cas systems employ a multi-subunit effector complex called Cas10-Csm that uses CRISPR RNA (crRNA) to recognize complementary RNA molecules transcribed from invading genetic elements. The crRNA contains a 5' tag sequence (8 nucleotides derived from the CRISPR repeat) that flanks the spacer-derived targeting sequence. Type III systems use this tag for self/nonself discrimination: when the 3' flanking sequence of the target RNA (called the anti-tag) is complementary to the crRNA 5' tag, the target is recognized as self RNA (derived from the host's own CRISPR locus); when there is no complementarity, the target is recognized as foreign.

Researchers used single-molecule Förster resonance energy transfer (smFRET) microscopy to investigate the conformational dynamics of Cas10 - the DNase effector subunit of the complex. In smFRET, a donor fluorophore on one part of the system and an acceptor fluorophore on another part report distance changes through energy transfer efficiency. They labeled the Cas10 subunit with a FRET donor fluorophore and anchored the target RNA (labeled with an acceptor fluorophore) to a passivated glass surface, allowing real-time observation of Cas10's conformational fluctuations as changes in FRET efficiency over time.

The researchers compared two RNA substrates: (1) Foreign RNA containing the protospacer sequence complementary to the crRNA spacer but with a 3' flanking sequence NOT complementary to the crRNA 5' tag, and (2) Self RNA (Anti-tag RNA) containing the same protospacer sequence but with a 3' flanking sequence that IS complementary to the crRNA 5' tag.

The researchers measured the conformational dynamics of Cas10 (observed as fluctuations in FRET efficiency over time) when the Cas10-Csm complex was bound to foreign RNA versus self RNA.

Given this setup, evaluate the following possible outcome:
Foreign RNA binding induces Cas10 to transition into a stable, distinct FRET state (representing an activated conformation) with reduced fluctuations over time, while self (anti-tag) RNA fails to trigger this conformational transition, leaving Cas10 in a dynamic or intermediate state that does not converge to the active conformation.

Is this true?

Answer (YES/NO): NO